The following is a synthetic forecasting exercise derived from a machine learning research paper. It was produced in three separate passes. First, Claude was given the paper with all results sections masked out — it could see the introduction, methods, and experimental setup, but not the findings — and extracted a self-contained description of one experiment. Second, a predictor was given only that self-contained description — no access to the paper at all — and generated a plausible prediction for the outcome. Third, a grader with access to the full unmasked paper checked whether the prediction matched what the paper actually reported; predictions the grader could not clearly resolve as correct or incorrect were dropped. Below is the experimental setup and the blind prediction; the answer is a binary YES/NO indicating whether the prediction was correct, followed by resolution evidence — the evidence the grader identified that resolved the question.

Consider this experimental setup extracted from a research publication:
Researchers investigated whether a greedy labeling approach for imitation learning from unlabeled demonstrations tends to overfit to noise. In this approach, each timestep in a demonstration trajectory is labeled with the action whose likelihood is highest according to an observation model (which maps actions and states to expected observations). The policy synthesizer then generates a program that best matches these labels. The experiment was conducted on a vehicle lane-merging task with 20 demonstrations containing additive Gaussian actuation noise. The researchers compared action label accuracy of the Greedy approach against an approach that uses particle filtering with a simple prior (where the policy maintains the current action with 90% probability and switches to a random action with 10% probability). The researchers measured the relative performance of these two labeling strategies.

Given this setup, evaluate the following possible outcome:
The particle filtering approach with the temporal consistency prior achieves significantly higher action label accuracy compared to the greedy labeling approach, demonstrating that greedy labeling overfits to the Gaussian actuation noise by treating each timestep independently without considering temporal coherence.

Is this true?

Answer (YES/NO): YES